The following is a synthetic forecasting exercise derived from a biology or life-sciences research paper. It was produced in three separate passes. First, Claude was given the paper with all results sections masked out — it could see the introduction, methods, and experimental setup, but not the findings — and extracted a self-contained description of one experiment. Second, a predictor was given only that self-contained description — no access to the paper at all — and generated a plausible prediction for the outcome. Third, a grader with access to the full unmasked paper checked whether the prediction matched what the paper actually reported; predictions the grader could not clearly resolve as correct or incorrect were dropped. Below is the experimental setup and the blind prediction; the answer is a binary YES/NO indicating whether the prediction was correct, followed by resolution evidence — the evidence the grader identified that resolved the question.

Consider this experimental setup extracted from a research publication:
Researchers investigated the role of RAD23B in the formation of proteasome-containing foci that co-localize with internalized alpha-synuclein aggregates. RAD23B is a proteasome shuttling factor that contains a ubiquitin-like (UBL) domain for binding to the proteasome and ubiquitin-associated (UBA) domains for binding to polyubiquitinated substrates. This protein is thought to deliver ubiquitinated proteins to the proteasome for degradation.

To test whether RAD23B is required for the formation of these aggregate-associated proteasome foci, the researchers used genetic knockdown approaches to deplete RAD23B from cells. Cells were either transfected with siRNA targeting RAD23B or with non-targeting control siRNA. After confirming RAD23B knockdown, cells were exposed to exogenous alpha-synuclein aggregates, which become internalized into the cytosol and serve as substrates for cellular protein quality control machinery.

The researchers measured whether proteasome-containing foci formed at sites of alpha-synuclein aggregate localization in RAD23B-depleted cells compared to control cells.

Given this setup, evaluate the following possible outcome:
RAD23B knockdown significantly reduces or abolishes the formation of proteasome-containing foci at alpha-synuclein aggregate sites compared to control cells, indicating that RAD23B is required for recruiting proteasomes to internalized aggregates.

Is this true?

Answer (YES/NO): YES